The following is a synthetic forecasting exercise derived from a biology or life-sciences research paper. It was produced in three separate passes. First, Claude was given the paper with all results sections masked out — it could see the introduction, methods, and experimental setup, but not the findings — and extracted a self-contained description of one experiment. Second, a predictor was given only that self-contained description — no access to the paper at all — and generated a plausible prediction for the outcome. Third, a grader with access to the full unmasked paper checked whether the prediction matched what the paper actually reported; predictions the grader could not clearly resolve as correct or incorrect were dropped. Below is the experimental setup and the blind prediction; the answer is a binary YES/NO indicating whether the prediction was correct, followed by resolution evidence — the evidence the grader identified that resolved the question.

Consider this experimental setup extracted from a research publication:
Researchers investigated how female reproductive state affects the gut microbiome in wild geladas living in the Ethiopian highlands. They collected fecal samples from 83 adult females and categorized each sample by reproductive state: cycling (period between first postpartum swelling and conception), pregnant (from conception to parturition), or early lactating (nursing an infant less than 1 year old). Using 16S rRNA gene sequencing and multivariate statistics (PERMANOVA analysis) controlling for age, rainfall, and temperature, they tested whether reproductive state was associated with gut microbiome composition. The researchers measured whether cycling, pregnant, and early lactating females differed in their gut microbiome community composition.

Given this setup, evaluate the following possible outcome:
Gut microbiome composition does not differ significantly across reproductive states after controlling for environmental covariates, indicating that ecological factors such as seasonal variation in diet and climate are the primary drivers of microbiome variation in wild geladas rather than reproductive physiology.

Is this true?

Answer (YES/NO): YES